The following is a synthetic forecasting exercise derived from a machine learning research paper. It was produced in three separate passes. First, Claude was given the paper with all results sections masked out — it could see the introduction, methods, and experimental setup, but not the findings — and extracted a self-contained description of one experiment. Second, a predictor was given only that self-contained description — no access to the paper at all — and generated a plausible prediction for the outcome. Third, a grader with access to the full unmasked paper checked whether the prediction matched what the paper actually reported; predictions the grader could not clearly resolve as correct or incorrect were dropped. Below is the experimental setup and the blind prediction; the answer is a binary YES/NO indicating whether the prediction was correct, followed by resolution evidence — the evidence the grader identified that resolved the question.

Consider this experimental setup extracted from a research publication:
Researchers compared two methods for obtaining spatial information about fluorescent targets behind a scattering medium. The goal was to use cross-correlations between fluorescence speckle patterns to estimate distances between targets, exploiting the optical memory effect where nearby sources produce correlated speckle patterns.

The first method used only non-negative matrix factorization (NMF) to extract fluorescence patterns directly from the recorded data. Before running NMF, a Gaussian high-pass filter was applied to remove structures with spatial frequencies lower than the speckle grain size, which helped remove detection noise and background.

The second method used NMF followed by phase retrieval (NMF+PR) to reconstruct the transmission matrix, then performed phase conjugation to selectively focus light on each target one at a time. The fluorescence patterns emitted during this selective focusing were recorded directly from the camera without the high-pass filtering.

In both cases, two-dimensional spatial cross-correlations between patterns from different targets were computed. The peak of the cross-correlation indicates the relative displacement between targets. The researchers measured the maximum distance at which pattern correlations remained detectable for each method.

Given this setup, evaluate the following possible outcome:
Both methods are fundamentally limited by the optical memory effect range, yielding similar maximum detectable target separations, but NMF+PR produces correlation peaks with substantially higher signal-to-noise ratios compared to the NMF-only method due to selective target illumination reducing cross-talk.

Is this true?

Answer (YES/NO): NO